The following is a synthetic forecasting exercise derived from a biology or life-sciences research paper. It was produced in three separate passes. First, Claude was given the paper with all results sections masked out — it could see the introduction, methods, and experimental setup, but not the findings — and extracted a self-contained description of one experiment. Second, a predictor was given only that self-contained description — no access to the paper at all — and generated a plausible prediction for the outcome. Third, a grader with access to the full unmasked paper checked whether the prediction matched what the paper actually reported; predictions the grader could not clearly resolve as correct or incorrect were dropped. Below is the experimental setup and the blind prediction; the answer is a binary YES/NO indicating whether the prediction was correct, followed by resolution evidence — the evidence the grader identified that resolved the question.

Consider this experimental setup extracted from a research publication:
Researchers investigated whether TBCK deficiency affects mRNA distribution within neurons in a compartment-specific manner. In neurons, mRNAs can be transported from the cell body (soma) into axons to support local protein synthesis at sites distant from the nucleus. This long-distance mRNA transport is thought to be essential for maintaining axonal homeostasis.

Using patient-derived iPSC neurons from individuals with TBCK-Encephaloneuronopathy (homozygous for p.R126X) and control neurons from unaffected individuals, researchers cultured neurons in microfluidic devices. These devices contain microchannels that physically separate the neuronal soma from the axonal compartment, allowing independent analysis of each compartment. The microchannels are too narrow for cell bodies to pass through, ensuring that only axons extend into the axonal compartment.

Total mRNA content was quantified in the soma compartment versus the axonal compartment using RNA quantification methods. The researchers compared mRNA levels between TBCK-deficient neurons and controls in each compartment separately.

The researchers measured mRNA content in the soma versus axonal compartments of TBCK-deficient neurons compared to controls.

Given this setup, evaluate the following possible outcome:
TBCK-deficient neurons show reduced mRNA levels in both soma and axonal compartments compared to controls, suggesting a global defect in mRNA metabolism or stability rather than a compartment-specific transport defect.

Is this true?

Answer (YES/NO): NO